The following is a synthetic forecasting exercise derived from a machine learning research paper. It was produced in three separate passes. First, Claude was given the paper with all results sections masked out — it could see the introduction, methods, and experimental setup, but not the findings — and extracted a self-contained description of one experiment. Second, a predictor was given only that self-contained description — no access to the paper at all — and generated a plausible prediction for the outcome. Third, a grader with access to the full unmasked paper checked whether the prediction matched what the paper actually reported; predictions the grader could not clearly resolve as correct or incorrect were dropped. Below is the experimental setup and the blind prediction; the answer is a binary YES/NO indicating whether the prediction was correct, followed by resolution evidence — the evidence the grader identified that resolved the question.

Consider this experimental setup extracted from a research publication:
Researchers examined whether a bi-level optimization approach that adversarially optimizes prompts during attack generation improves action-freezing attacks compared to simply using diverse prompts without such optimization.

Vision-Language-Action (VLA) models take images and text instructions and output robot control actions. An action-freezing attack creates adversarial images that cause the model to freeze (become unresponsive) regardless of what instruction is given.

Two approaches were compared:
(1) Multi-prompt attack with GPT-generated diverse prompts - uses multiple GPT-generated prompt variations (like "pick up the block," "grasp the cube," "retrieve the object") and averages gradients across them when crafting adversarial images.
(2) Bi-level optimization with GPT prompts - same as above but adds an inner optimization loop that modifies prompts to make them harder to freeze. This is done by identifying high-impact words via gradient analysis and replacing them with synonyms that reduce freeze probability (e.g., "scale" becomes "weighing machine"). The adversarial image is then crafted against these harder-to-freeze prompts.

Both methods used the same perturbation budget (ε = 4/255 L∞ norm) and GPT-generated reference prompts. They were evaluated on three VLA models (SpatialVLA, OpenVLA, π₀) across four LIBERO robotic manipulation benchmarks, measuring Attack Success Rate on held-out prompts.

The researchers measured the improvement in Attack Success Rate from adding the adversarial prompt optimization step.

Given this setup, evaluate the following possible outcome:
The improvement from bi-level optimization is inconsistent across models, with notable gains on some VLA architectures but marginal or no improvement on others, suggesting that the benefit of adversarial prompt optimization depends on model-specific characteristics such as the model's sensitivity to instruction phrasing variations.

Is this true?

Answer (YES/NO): NO